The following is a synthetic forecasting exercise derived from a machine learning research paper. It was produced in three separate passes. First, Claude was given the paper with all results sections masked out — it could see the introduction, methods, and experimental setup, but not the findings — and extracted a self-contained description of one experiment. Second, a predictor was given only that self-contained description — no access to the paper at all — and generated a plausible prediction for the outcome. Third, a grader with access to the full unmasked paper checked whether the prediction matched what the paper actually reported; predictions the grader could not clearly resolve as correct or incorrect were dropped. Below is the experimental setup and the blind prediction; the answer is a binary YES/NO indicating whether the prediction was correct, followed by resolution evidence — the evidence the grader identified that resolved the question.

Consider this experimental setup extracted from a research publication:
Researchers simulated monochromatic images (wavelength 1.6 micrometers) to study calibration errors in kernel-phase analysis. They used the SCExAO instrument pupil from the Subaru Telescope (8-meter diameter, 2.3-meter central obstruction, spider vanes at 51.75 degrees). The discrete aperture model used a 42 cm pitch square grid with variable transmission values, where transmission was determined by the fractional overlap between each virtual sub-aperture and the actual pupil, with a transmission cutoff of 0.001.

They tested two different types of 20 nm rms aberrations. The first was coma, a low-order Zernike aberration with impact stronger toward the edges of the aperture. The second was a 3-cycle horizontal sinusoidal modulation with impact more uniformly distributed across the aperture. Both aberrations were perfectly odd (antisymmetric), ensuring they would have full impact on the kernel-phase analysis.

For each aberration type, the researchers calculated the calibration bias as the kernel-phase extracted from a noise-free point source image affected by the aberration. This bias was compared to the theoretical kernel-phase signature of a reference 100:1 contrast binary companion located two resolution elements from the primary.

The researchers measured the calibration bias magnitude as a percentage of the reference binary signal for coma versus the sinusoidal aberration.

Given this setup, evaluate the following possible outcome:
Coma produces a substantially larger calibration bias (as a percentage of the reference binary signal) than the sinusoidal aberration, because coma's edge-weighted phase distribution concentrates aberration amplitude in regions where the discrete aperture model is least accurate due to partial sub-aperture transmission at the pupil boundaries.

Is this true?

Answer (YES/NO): NO